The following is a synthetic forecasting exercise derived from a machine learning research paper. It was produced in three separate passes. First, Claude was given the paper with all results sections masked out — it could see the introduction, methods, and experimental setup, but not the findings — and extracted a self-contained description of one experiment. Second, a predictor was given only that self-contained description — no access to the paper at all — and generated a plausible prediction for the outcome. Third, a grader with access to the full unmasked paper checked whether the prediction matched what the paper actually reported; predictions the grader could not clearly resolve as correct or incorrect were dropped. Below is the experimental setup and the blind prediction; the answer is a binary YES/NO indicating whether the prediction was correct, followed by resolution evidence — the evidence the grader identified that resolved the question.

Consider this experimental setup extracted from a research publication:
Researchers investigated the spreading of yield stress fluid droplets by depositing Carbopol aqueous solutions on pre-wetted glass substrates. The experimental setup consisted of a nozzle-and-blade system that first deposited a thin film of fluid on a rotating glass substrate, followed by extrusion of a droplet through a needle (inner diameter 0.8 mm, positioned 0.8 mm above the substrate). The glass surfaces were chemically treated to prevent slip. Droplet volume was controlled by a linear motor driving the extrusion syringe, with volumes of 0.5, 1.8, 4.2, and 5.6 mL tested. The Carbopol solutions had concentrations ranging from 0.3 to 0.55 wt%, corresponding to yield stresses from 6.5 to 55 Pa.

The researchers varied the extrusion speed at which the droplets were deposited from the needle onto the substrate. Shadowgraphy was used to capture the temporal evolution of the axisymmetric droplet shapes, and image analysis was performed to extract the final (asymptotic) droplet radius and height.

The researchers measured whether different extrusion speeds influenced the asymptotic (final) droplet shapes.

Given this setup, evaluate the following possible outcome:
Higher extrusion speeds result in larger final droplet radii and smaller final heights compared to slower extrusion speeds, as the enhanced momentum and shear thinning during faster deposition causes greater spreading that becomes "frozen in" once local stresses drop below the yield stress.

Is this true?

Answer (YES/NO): NO